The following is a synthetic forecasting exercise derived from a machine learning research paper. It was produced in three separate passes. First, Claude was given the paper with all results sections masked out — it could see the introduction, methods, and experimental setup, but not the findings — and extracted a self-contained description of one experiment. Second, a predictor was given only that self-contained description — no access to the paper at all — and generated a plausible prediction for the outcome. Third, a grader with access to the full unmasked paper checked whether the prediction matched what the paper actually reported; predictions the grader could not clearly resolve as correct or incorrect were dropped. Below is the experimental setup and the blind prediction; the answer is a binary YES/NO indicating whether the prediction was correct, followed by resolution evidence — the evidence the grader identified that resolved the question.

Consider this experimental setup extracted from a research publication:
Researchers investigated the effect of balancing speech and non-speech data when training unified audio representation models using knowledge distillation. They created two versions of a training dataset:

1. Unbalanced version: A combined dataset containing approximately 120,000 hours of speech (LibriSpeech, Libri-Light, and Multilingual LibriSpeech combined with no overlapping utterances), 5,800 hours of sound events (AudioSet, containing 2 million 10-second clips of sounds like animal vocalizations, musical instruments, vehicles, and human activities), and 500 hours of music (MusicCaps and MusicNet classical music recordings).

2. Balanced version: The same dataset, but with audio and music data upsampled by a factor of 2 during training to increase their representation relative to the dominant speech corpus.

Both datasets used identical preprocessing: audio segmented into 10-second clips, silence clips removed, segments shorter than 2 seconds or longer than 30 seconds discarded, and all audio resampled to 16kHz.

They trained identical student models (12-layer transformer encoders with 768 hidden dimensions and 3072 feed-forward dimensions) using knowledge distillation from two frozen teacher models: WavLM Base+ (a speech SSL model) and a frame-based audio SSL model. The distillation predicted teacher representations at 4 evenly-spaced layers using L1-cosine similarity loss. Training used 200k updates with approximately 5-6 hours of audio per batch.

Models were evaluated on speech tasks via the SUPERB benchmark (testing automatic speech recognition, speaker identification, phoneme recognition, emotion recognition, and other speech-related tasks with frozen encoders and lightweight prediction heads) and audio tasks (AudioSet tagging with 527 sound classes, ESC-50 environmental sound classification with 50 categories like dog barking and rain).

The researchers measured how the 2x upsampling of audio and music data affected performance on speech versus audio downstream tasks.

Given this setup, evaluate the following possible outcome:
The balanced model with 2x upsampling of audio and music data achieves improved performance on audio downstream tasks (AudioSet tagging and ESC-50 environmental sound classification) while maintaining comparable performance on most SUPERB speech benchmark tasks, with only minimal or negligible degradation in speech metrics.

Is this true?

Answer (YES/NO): NO